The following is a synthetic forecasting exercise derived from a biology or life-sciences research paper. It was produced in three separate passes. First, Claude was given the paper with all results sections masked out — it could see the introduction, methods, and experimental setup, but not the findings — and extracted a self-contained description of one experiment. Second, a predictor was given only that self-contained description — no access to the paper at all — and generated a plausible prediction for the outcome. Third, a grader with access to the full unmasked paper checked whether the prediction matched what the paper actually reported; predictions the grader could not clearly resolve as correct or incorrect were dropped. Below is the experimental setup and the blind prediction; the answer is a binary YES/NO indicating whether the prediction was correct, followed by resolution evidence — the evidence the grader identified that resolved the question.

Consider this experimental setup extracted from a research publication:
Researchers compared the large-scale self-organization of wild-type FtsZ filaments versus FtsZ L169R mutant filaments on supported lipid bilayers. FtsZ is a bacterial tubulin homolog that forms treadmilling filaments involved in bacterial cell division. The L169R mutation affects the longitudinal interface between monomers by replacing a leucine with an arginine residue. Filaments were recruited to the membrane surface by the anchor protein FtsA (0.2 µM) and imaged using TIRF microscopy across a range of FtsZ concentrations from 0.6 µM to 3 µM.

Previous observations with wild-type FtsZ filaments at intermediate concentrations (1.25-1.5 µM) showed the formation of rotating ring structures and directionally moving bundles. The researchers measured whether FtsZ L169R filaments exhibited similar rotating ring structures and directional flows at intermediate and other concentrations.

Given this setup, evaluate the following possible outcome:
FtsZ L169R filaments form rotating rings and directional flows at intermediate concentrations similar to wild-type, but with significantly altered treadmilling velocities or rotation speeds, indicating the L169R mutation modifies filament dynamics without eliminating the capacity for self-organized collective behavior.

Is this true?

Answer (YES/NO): NO